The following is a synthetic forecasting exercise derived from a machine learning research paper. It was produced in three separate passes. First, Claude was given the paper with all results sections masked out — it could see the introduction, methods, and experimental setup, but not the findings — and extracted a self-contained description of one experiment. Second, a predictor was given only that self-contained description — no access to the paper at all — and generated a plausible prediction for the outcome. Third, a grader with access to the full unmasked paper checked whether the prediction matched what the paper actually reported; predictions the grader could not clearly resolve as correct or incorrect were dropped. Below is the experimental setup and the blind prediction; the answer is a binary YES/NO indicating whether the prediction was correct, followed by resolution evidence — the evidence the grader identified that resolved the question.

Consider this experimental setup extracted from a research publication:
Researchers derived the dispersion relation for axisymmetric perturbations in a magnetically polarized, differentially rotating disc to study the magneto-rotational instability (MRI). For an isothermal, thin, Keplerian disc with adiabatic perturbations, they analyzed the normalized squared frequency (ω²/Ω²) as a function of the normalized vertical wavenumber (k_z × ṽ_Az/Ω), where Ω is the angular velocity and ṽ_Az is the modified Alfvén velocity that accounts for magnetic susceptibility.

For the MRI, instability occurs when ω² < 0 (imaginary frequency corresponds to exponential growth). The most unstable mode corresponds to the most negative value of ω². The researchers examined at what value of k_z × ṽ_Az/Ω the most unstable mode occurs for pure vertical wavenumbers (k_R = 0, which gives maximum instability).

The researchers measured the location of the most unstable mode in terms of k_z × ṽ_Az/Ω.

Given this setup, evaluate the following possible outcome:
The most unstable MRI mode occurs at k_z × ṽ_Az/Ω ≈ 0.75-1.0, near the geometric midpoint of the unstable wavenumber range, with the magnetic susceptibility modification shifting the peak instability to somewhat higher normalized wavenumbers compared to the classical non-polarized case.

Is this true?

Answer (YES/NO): YES